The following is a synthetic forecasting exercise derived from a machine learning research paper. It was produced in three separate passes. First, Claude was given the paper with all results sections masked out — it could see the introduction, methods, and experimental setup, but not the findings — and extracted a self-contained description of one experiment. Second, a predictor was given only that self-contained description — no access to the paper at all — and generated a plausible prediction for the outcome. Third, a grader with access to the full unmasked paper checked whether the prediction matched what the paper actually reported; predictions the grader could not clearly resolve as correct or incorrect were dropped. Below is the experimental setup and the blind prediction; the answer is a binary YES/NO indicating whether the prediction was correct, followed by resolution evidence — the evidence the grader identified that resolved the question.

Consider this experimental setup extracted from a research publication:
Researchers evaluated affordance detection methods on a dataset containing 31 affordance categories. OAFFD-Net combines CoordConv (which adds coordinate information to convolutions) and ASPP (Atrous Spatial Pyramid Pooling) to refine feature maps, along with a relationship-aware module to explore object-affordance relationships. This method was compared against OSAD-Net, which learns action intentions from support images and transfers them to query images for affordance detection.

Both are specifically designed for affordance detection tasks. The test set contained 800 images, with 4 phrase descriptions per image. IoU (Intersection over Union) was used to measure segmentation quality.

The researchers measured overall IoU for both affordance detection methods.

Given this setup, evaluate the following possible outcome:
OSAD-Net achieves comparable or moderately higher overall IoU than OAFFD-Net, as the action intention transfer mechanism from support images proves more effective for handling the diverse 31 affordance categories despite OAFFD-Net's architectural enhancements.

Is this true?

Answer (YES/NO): YES